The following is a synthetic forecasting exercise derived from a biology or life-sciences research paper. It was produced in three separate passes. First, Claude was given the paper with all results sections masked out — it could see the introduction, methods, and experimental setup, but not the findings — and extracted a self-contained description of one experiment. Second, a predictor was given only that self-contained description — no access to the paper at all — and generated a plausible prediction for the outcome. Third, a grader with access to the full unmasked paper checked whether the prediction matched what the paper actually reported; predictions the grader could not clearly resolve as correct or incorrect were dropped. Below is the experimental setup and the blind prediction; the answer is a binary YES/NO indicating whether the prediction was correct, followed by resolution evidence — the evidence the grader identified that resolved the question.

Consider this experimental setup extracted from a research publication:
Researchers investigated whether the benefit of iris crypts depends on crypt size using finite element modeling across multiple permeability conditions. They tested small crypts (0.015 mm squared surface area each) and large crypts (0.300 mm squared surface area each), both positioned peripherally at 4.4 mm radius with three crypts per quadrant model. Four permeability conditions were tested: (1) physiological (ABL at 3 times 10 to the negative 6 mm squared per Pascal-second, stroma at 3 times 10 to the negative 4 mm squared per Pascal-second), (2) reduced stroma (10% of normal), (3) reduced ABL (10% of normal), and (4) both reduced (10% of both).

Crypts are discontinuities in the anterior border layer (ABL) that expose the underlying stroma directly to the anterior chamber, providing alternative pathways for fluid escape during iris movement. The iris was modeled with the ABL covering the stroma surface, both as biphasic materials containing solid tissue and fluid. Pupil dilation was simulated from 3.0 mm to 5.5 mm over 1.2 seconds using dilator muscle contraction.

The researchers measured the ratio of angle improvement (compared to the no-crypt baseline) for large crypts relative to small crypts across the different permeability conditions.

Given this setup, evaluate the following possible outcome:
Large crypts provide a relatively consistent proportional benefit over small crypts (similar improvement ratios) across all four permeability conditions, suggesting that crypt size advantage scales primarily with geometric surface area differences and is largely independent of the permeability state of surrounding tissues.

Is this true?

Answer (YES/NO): NO